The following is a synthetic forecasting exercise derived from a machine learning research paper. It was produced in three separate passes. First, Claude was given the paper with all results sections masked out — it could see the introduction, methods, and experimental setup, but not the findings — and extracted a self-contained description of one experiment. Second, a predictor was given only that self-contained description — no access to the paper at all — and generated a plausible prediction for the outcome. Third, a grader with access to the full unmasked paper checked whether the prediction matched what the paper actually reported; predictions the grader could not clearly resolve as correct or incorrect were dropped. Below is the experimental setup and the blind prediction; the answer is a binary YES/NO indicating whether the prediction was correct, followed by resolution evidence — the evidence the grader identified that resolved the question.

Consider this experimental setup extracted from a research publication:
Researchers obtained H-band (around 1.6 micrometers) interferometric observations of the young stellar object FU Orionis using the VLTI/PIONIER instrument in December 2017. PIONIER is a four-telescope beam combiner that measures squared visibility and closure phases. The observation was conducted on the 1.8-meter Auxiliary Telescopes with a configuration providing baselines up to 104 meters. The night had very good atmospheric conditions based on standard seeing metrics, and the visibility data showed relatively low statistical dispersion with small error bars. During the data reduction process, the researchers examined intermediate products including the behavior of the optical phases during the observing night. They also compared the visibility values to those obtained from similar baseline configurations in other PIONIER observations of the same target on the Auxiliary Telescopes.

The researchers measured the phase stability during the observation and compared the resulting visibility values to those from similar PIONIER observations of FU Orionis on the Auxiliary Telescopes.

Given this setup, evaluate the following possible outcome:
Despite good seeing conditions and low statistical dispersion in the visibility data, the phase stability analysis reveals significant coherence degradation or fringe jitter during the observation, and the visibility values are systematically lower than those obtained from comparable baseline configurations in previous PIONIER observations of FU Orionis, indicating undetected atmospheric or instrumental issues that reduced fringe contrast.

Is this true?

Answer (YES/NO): NO